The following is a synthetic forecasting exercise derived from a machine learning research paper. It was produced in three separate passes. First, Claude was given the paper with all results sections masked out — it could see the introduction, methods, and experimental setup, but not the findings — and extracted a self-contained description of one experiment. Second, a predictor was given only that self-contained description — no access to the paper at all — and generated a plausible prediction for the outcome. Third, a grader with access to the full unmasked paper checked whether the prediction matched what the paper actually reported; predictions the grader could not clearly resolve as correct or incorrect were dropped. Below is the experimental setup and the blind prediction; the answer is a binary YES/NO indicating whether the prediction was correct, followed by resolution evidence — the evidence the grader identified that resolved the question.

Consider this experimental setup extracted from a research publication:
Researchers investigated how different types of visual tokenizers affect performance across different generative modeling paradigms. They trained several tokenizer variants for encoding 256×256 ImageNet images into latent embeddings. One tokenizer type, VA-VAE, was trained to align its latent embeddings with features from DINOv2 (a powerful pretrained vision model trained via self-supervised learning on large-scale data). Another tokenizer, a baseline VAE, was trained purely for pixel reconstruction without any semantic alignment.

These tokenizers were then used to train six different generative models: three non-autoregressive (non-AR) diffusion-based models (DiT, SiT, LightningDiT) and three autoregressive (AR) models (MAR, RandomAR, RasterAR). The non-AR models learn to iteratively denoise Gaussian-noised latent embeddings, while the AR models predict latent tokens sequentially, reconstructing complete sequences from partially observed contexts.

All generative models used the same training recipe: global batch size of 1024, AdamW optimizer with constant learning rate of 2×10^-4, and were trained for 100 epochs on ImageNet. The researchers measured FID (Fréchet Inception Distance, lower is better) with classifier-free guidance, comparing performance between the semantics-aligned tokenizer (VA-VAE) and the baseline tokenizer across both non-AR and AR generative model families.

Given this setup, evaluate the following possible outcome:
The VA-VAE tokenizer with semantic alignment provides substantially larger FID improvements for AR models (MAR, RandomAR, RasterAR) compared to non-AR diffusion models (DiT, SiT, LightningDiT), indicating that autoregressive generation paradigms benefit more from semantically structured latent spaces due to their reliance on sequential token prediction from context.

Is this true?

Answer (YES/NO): NO